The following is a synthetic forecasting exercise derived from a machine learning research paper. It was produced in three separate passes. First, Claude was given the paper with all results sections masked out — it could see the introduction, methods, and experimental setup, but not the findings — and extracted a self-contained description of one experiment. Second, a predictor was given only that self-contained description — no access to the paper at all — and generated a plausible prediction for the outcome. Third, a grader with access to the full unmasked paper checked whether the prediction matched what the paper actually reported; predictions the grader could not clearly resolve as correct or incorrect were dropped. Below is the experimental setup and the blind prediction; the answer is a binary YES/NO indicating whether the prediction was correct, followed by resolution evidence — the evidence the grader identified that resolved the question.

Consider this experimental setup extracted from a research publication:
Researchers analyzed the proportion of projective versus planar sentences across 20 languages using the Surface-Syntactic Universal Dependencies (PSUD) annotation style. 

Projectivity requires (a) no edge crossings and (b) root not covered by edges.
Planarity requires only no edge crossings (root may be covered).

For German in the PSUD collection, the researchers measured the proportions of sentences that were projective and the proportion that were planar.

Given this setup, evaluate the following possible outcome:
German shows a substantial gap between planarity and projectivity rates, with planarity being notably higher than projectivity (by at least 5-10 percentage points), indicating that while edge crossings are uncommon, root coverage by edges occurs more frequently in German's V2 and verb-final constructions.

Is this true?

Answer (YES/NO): NO